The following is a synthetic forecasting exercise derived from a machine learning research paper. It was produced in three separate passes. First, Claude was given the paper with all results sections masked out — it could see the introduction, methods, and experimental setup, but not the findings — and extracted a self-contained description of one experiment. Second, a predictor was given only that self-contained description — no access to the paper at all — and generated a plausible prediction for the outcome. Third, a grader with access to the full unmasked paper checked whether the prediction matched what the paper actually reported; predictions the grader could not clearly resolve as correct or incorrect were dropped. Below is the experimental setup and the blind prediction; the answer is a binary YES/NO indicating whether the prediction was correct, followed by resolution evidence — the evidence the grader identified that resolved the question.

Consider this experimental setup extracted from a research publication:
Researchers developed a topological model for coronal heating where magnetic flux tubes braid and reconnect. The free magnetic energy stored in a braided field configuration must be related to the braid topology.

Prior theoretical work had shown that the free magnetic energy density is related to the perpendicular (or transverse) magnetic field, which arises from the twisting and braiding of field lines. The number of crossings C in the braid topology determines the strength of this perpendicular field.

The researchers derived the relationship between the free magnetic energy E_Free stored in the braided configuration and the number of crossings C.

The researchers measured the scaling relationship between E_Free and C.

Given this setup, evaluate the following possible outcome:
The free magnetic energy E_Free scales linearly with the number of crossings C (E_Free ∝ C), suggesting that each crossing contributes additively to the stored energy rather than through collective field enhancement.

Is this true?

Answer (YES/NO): NO